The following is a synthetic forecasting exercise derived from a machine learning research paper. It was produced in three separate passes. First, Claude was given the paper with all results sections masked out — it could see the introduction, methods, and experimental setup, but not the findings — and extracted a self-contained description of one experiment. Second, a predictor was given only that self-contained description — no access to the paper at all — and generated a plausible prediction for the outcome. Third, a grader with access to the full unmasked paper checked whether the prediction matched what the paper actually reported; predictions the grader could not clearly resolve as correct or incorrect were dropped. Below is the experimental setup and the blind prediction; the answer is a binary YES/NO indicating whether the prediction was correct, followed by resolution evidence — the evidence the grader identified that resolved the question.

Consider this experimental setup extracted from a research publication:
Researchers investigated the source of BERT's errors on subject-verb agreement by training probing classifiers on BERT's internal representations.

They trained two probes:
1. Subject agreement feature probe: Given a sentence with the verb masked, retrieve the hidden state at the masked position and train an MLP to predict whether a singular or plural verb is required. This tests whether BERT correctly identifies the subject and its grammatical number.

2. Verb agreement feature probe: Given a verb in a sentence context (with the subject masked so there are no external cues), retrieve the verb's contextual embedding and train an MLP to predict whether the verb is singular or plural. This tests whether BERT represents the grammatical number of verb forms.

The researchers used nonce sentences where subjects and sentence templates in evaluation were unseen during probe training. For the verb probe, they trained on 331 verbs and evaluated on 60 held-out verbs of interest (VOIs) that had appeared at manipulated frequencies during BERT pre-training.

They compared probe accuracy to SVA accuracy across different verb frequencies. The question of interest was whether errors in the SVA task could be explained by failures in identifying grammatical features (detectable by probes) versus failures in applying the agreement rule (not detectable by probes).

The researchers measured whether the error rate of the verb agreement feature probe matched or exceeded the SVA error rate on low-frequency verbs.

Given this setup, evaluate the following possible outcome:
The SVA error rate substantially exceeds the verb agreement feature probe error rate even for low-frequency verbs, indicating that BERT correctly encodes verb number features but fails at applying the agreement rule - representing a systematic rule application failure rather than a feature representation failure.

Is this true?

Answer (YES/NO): NO